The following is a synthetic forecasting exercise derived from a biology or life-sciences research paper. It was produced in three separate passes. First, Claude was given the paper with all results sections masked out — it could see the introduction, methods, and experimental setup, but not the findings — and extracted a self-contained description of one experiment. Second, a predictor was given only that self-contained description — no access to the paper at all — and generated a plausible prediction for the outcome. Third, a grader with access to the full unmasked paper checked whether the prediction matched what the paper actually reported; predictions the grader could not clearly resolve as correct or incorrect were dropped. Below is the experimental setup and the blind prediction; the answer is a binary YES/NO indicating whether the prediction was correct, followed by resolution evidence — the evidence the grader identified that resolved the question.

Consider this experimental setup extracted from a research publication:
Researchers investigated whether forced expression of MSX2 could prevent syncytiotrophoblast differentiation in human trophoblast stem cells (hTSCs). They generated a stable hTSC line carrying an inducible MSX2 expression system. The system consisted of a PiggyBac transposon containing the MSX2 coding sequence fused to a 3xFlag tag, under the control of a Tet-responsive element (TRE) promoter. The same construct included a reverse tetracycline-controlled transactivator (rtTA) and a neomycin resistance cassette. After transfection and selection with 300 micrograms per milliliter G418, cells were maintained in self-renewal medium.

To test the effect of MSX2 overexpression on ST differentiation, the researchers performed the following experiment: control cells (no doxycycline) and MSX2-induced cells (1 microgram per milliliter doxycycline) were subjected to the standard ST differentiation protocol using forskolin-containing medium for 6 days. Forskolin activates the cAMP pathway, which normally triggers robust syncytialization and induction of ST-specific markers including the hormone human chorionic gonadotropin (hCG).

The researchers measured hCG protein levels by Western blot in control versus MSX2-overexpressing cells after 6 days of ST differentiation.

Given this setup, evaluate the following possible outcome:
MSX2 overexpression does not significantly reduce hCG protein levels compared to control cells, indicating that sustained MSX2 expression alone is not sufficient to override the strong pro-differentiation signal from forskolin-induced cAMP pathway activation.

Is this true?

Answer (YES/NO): NO